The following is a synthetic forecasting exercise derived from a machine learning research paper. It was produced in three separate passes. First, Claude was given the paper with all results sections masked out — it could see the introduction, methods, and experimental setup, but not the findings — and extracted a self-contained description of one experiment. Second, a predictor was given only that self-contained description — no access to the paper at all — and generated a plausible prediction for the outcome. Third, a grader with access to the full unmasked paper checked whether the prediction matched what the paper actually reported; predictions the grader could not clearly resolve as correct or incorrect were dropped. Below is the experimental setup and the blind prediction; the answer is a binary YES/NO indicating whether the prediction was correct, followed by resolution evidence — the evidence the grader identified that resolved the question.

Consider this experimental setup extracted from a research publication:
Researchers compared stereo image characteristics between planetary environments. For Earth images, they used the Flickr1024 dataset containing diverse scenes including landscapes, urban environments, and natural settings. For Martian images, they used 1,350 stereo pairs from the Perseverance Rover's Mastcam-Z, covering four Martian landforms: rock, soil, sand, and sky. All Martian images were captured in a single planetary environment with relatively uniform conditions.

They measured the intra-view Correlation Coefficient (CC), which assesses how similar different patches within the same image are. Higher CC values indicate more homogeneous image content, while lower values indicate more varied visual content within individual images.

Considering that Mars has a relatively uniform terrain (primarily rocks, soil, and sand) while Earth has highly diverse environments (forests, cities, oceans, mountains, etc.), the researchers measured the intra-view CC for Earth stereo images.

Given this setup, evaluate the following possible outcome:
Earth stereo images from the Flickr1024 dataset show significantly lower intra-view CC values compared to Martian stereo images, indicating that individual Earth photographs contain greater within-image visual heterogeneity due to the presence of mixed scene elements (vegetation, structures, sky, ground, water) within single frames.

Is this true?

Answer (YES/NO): YES